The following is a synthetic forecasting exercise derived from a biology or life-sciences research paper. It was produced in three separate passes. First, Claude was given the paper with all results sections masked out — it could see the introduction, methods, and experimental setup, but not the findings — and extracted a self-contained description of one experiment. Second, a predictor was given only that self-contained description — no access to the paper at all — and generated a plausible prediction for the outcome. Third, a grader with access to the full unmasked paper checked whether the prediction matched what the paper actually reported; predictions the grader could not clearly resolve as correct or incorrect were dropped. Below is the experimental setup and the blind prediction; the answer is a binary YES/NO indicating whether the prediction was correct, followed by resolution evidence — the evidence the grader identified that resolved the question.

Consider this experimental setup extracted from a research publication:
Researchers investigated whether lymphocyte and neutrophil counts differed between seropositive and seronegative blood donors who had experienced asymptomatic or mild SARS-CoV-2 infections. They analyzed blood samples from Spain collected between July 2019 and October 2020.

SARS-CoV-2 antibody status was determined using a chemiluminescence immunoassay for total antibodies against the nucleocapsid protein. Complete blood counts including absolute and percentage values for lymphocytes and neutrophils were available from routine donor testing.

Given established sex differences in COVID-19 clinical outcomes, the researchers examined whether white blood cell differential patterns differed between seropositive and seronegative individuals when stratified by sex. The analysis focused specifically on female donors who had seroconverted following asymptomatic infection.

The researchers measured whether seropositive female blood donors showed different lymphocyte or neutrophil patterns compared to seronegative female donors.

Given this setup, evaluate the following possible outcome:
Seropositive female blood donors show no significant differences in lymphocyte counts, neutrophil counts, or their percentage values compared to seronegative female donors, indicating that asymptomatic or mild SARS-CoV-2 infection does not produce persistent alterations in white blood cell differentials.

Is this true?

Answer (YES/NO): NO